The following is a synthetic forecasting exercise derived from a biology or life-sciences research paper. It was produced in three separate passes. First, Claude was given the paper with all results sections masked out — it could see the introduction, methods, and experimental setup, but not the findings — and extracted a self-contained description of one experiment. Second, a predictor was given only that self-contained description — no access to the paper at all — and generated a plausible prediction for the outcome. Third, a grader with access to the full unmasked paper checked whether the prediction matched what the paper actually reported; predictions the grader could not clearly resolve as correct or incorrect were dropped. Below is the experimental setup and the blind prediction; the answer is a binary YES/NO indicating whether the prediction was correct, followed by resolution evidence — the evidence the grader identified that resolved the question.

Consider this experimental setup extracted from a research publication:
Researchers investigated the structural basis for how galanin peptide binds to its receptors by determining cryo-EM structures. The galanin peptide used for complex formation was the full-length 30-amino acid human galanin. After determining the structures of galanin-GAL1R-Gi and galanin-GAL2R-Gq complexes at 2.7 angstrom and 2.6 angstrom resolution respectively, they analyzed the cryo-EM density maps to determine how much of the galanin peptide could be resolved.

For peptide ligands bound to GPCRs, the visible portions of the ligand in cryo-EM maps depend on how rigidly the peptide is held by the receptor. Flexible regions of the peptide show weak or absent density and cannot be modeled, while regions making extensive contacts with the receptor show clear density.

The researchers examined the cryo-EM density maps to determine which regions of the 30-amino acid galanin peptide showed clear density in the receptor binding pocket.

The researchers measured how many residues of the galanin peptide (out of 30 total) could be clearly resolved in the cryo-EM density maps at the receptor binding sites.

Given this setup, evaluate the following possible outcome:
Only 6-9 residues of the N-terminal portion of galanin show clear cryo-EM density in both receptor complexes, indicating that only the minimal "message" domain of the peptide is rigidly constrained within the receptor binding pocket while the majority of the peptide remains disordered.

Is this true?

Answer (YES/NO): NO